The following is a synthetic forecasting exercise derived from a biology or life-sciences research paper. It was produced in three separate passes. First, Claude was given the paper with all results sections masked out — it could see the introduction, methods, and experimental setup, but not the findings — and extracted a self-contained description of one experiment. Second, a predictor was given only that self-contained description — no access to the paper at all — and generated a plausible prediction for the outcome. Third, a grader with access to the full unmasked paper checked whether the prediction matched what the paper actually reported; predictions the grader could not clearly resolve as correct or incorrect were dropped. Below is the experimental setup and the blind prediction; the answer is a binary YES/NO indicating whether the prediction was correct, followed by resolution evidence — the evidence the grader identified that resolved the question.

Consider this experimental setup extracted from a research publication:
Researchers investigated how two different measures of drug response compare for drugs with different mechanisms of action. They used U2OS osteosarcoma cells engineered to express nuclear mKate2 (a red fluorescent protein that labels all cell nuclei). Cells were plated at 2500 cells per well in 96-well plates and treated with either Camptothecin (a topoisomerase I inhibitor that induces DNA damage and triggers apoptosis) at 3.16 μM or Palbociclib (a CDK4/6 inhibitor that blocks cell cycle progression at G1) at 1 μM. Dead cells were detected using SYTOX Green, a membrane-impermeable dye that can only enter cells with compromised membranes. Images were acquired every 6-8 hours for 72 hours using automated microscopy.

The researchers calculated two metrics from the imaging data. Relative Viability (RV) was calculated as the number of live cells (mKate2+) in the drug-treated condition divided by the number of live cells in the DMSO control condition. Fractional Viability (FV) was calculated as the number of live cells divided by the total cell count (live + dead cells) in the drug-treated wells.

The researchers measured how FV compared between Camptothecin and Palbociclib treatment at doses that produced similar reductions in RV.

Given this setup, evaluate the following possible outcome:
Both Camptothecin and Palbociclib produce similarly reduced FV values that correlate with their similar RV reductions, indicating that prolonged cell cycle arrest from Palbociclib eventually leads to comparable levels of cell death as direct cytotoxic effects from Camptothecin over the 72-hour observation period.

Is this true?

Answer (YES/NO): NO